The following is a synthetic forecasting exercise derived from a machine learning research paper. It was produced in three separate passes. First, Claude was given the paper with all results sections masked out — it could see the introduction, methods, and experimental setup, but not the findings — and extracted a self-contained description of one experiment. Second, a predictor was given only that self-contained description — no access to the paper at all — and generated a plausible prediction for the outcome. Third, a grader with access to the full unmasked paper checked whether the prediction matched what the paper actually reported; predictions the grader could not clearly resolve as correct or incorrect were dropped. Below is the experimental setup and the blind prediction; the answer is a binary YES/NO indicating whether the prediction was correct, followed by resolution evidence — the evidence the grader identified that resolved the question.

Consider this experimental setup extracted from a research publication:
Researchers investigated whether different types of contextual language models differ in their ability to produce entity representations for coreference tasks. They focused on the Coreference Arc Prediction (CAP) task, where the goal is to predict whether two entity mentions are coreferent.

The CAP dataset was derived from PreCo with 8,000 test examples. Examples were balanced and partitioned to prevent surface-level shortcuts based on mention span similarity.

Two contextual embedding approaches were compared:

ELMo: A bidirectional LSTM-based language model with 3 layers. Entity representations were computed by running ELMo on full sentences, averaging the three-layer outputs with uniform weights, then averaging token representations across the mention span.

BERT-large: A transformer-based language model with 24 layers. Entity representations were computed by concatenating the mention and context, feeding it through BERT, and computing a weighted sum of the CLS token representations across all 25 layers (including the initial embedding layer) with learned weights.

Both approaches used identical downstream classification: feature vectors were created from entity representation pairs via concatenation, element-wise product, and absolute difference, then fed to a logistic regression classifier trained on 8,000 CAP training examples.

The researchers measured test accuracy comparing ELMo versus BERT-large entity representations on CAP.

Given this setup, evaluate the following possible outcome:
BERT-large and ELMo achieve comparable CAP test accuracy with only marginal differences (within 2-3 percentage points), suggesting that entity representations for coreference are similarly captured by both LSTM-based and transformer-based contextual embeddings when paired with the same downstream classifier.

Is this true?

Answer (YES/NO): YES